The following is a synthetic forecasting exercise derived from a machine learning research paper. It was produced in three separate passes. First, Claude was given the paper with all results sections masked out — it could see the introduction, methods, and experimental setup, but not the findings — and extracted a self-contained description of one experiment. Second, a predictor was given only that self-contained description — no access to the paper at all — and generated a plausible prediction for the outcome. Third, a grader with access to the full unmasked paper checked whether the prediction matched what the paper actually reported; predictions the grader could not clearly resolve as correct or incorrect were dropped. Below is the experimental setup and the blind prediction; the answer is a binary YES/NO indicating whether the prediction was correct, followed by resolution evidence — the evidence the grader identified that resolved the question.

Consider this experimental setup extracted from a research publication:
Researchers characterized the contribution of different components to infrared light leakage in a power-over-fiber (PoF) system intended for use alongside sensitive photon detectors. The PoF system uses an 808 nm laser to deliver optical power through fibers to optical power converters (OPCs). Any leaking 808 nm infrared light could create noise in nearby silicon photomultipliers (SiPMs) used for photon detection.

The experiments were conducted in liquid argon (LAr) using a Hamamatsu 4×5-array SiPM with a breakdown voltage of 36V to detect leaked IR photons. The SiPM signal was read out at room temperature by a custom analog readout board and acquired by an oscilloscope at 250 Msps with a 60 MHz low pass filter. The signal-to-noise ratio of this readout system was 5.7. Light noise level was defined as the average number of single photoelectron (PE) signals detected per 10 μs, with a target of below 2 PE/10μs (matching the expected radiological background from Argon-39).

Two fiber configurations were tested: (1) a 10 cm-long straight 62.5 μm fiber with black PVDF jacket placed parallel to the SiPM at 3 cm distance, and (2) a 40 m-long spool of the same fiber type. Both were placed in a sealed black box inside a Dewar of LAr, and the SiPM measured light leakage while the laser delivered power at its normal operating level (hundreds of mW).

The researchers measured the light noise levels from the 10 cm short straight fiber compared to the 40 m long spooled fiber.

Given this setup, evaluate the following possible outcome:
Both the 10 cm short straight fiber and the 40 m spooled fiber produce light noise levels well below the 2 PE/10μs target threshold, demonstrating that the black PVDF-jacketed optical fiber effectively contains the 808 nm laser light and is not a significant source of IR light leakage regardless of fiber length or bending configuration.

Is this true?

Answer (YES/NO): NO